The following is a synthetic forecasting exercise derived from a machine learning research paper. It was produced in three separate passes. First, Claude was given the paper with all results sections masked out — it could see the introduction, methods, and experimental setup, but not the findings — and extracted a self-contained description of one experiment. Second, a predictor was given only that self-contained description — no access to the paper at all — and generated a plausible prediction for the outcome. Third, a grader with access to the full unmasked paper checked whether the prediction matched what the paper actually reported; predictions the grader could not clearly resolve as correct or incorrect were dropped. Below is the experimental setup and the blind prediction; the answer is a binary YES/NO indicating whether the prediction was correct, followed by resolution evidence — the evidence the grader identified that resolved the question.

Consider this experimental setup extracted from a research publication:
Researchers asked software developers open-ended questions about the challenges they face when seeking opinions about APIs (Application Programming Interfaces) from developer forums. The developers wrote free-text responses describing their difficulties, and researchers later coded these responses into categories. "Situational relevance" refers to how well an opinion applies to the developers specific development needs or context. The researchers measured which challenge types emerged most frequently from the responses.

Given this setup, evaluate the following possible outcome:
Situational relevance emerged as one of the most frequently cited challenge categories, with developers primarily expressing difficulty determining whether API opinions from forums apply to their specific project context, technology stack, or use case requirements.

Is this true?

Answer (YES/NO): YES